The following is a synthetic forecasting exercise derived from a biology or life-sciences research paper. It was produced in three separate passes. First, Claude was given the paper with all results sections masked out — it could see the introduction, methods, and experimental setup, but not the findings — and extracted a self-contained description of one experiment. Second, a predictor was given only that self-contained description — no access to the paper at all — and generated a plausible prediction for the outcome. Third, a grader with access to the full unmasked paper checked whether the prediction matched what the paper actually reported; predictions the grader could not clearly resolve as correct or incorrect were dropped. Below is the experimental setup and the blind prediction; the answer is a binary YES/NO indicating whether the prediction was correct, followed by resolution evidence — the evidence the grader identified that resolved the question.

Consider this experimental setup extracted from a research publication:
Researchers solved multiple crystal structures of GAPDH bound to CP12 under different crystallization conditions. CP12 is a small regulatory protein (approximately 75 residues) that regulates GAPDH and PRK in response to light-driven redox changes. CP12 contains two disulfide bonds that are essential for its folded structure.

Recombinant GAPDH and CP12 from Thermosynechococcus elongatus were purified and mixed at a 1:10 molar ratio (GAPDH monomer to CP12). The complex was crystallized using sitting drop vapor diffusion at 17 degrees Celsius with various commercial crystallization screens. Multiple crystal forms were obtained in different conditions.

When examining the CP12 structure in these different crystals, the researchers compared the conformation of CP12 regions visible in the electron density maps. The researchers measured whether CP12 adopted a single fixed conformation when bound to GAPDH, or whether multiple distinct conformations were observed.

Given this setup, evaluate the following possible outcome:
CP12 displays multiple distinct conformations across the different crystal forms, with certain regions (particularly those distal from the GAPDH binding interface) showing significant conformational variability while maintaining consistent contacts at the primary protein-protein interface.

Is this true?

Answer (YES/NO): YES